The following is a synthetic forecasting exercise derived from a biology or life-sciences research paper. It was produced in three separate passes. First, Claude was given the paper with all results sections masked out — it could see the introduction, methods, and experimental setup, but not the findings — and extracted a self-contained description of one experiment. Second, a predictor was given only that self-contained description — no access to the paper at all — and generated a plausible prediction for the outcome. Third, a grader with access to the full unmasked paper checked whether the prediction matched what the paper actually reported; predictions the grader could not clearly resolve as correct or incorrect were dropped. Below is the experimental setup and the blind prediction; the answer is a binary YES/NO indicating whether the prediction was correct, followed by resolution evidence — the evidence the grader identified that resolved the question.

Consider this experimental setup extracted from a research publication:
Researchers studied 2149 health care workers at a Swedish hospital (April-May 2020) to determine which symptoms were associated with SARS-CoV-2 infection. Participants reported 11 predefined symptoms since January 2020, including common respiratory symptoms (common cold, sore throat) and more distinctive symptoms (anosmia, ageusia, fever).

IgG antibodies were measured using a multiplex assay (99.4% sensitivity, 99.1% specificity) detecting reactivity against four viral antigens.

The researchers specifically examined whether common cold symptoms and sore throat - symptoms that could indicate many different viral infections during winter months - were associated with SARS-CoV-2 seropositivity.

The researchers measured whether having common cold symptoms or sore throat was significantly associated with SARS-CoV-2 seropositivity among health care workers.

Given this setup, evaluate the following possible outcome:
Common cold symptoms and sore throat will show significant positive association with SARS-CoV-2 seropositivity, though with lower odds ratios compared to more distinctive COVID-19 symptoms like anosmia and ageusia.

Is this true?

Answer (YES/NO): NO